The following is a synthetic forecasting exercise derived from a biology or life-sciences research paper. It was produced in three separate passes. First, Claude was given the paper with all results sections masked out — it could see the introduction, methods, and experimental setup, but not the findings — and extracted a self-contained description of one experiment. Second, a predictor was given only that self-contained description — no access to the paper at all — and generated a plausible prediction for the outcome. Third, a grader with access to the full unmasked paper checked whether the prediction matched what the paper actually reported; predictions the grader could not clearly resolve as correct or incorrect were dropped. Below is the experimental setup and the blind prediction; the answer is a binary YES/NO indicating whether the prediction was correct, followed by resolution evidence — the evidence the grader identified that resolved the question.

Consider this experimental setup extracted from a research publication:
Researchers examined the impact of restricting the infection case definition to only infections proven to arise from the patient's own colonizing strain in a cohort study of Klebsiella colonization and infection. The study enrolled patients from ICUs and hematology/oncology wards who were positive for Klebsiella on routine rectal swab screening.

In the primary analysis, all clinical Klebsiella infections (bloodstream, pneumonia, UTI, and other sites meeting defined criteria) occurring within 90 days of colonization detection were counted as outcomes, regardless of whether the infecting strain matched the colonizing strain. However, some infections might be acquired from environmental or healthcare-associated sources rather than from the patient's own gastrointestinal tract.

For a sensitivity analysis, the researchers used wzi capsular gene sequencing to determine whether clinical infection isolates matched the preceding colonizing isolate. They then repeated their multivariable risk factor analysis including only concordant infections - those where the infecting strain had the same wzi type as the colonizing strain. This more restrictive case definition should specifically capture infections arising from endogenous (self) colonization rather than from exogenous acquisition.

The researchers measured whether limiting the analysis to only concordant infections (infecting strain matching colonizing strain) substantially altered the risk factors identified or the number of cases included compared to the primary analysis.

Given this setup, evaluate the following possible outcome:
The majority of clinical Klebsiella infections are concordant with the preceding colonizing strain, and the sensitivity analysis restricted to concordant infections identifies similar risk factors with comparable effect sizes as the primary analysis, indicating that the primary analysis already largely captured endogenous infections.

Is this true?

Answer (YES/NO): YES